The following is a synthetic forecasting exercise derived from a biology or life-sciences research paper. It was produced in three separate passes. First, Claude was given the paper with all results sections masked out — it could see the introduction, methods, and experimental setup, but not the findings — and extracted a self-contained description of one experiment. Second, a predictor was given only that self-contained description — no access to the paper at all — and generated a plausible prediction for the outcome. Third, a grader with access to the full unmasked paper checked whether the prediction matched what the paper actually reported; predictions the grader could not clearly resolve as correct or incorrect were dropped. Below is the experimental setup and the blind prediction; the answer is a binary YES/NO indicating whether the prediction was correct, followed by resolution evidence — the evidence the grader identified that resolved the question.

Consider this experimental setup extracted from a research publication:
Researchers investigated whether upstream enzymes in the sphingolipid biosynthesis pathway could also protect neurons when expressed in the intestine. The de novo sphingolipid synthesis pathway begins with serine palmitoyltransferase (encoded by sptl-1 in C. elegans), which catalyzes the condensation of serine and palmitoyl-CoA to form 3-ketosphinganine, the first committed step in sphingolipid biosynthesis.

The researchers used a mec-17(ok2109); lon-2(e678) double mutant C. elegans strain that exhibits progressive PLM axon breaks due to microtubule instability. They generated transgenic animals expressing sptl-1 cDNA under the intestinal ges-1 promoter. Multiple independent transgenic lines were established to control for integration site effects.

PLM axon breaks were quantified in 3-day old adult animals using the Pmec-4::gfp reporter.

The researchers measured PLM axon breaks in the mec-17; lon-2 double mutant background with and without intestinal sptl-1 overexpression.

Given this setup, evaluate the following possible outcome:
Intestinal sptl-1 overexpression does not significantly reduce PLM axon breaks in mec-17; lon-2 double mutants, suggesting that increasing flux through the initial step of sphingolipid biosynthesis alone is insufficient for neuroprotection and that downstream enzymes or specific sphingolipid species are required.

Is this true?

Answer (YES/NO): NO